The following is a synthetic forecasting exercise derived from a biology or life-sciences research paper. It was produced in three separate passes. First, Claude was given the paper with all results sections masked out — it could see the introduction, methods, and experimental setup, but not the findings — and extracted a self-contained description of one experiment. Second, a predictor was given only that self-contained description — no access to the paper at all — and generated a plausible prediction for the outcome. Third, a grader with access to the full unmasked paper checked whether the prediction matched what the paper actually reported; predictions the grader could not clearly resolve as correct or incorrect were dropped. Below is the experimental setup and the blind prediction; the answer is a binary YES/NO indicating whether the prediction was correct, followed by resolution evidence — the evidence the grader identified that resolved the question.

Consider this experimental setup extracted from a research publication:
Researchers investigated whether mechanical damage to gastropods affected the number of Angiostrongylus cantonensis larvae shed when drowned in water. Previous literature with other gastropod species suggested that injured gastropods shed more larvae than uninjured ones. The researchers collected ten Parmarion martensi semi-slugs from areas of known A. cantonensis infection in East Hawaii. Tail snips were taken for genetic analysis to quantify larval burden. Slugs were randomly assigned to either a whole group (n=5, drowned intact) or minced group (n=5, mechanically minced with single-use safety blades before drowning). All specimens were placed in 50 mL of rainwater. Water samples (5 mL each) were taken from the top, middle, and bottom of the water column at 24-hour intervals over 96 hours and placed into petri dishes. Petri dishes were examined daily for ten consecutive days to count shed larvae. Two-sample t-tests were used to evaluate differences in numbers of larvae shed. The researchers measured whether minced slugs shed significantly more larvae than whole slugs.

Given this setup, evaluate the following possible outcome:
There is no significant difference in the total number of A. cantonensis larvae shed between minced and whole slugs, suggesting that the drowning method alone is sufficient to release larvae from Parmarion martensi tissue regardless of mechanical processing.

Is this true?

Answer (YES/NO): NO